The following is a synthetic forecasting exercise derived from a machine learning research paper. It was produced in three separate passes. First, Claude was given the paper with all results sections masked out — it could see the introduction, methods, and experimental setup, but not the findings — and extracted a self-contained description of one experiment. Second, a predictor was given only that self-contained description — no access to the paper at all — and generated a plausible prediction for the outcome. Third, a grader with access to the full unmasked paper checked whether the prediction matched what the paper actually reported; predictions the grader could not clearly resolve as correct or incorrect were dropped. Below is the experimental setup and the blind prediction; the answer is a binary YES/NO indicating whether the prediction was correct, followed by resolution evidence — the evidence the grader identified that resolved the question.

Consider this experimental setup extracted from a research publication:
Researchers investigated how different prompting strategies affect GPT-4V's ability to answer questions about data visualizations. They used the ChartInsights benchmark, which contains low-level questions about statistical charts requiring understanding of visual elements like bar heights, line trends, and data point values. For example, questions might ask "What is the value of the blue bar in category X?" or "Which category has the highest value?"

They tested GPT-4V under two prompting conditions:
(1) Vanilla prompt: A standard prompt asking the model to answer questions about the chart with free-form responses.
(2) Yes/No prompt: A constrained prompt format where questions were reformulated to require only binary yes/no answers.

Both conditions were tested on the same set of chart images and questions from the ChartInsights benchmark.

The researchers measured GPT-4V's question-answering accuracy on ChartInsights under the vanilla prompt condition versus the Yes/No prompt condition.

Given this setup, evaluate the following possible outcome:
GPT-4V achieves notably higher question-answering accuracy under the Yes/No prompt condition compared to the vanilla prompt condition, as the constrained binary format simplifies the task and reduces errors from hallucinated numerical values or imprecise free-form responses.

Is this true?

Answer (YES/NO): YES